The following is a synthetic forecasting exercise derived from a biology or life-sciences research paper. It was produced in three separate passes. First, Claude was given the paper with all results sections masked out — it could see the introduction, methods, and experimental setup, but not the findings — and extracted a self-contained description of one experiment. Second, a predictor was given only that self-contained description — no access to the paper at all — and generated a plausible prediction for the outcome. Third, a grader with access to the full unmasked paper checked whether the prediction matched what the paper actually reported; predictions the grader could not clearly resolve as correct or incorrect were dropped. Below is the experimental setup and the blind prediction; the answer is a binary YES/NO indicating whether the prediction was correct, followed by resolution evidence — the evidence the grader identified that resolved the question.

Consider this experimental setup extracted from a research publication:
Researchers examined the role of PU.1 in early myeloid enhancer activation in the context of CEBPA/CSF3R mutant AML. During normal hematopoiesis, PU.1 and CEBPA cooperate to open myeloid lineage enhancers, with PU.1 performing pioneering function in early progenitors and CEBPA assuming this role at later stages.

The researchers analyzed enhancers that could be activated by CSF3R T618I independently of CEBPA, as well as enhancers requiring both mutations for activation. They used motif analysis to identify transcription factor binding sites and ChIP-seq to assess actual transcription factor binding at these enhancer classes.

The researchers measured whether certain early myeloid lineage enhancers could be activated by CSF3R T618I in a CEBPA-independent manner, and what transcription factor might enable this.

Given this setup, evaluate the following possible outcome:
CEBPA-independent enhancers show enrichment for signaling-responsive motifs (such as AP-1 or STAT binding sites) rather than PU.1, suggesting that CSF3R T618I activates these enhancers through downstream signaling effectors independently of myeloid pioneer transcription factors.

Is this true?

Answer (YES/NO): NO